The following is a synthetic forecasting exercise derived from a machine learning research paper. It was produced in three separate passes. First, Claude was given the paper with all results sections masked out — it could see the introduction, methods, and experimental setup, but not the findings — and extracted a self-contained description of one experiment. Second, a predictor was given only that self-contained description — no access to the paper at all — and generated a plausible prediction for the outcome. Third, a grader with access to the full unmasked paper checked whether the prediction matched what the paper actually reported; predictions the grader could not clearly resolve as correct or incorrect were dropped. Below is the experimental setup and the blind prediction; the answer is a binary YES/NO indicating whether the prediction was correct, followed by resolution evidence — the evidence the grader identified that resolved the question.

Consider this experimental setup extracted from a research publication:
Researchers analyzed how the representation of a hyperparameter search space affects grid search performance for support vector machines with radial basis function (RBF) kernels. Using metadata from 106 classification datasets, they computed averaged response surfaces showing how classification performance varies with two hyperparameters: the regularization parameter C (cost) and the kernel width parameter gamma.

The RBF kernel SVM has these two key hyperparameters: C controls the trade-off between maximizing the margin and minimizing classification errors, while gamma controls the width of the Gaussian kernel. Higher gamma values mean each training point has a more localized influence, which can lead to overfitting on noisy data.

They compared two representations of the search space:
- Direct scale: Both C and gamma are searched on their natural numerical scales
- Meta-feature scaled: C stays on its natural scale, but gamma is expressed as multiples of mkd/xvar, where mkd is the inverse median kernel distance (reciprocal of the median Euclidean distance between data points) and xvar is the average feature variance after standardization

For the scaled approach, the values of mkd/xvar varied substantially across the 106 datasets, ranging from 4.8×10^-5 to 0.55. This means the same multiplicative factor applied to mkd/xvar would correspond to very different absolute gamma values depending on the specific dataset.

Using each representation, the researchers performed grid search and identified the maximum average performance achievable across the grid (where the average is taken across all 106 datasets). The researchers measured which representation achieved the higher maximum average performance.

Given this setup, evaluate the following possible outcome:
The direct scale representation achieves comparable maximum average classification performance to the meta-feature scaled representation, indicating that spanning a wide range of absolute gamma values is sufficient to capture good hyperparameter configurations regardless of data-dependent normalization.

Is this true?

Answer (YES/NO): NO